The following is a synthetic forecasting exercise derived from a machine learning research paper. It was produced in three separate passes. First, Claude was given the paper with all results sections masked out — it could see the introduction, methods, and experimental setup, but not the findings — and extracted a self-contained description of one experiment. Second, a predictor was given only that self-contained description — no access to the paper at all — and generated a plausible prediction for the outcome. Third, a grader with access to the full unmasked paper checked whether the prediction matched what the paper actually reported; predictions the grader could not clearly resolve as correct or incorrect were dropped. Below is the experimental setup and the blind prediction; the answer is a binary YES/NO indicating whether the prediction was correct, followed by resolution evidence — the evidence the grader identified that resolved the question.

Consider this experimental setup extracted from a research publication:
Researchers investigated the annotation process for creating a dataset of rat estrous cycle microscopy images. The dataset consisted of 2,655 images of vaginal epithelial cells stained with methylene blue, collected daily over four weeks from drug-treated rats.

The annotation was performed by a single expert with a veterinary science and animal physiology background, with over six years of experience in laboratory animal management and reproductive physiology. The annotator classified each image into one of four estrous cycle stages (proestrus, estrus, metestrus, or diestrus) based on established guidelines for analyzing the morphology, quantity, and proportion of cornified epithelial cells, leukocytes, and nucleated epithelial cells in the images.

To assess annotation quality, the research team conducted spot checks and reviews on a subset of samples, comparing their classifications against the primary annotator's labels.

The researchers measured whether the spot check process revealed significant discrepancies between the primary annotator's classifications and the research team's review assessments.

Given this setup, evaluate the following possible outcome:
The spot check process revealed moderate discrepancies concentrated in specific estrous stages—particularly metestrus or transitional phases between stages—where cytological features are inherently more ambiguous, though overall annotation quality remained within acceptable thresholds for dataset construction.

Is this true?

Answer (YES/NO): NO